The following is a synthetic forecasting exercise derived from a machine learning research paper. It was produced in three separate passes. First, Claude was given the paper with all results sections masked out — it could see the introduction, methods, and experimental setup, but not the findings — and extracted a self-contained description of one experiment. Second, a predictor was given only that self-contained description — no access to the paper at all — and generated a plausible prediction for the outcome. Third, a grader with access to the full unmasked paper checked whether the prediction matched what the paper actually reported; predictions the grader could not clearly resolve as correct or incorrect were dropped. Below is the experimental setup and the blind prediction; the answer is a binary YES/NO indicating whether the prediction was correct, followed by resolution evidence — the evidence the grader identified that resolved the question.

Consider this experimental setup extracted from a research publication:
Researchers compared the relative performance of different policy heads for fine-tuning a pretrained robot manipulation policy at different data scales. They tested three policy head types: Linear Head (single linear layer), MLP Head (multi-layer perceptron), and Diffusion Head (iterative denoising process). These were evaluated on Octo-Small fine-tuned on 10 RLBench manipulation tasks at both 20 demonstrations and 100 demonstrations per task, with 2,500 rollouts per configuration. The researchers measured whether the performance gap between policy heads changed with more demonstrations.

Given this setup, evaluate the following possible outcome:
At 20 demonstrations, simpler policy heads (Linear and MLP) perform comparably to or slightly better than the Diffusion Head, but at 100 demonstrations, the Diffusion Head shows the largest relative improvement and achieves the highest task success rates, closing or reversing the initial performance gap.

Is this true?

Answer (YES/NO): NO